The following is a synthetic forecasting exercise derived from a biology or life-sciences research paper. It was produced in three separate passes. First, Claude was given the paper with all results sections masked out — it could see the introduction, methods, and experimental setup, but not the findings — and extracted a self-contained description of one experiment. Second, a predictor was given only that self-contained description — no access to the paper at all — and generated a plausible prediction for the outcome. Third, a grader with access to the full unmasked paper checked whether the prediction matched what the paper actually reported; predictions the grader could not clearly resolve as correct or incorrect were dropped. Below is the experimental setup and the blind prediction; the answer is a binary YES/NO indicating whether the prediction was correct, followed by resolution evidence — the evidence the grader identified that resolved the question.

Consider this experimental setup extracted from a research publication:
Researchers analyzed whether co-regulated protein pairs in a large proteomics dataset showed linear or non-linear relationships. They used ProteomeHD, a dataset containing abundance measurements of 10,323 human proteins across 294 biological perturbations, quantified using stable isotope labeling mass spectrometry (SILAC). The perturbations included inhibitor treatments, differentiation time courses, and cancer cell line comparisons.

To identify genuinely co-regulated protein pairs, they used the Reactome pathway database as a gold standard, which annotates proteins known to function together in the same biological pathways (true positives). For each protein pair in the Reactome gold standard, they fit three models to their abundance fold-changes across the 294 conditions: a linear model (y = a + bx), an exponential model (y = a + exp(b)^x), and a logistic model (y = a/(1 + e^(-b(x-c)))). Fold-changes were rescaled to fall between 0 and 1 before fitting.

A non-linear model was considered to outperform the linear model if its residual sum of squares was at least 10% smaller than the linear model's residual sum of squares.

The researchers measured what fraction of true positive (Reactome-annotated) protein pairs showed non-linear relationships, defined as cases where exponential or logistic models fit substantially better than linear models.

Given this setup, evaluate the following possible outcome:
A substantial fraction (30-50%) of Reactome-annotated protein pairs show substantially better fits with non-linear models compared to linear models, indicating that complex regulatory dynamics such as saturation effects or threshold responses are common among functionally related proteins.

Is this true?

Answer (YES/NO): NO